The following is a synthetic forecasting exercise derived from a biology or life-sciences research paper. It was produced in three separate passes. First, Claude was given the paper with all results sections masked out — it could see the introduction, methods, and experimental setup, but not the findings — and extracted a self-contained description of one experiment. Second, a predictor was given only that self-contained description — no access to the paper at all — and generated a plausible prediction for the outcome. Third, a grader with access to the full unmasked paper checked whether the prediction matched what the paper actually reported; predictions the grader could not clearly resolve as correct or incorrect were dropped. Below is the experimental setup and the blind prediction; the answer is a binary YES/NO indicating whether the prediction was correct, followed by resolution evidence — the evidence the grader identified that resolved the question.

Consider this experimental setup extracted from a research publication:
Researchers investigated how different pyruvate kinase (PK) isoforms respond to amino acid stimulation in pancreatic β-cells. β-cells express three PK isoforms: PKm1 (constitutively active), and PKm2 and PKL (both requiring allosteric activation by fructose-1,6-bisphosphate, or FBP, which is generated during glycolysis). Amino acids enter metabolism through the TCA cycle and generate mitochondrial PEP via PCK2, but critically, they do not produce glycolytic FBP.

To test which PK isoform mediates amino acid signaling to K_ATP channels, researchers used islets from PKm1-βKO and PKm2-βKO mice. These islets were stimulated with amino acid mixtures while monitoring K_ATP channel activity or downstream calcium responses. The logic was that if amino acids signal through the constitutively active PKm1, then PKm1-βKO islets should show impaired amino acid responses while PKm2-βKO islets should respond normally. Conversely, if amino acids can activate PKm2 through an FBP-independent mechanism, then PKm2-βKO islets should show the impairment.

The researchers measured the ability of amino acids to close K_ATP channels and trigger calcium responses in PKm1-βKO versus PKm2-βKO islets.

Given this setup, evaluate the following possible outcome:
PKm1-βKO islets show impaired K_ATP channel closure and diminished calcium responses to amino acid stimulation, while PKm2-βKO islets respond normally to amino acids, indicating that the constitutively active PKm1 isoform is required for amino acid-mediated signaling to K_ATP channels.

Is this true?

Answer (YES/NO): YES